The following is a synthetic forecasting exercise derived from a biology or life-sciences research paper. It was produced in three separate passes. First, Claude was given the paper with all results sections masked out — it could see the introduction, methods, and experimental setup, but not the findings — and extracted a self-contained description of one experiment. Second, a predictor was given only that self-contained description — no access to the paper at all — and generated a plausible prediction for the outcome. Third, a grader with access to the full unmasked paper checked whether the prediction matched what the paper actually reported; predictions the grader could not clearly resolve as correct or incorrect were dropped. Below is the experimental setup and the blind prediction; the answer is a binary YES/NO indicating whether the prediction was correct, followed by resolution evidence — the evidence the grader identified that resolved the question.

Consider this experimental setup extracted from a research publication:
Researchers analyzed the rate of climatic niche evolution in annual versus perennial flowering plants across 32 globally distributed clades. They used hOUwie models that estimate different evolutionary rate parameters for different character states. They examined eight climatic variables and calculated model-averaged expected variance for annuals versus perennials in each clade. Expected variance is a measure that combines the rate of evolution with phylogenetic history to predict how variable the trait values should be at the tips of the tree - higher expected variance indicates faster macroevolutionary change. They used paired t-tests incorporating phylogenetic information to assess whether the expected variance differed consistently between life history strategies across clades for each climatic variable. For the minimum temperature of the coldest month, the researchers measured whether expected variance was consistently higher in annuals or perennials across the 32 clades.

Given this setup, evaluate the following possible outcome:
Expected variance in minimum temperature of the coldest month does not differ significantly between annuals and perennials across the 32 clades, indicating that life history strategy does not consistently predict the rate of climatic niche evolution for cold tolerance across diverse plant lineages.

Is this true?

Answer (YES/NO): NO